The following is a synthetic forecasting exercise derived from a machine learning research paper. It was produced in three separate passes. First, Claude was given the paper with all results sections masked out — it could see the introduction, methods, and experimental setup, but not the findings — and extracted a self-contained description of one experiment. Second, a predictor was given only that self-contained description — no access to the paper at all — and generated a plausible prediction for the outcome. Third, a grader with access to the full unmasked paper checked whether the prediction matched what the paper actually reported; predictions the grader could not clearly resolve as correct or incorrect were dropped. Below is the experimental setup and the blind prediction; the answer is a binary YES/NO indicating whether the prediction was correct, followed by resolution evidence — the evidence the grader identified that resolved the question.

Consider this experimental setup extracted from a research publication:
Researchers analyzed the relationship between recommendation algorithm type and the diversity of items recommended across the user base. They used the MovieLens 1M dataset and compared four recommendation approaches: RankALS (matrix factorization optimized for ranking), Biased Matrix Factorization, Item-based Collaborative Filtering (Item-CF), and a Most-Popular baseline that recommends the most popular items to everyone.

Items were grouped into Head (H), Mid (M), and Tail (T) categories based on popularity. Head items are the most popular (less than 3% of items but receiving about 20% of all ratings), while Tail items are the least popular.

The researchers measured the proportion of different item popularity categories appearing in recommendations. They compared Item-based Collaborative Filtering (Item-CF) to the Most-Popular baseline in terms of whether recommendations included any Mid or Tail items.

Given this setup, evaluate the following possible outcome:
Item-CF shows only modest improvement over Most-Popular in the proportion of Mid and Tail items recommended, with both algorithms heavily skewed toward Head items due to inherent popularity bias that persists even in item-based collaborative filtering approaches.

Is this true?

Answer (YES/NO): NO